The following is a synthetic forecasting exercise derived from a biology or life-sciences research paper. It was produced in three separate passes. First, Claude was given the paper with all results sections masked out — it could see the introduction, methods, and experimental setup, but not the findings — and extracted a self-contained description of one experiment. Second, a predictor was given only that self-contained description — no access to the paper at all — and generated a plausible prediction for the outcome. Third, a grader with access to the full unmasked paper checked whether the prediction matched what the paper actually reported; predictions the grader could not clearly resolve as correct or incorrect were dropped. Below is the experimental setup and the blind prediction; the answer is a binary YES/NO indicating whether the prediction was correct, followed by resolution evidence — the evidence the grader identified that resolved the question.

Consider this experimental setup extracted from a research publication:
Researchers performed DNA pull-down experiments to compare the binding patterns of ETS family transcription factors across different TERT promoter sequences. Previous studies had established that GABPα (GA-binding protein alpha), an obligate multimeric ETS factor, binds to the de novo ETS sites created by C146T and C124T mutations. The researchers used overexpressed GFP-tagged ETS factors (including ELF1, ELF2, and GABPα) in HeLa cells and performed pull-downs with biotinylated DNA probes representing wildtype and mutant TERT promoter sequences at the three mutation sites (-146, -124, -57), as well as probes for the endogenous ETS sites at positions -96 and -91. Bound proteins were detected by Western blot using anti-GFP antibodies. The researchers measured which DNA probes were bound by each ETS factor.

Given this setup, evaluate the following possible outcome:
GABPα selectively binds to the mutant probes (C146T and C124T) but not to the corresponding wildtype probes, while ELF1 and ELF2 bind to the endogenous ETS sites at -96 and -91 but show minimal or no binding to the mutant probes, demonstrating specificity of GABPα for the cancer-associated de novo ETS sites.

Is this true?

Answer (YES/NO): NO